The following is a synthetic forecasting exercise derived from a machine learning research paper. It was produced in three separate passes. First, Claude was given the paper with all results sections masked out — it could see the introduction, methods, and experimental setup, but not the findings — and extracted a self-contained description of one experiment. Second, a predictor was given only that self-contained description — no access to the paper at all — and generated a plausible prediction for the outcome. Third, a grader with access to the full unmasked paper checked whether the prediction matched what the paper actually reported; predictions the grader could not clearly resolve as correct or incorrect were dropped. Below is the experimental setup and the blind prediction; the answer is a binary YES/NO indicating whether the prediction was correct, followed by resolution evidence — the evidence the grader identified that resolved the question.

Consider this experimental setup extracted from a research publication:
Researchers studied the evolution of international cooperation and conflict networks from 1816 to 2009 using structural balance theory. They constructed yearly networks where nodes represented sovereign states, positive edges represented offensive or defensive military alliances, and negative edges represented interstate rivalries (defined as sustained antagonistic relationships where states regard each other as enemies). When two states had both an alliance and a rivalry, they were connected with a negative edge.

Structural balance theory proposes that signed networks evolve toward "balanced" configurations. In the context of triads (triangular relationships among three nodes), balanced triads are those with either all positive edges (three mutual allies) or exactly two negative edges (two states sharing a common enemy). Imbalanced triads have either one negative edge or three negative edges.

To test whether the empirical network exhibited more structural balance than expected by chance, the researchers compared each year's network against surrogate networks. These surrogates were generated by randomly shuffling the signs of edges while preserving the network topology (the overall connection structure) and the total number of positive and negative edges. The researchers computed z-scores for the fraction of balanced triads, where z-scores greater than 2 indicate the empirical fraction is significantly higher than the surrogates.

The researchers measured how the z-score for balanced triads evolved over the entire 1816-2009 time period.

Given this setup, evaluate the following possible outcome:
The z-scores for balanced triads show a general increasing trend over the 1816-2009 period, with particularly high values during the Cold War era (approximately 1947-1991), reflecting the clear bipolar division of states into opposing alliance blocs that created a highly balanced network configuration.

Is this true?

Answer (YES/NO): NO